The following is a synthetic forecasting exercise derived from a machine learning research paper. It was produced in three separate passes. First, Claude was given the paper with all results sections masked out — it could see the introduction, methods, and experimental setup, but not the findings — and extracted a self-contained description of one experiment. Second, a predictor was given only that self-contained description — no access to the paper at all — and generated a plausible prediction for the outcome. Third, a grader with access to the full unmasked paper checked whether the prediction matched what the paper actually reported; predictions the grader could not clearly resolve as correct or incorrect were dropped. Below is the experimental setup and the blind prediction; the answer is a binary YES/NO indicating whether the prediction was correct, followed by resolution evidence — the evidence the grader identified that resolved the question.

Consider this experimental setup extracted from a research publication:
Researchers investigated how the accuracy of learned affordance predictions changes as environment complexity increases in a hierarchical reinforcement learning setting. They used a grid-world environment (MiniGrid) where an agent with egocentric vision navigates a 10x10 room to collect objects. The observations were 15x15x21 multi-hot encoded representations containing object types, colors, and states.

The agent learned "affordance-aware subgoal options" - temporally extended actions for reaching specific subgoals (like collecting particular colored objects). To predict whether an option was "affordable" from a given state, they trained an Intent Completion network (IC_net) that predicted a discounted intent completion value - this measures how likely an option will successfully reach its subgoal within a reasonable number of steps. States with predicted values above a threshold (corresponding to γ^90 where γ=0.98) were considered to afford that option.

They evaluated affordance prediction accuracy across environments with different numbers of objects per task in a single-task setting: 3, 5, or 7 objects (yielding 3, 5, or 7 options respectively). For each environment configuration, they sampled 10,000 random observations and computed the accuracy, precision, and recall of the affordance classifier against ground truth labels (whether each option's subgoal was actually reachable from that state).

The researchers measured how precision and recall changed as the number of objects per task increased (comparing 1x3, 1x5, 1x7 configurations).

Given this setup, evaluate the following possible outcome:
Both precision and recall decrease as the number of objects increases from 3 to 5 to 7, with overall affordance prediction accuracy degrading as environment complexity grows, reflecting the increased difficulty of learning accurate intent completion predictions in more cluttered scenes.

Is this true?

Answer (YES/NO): NO